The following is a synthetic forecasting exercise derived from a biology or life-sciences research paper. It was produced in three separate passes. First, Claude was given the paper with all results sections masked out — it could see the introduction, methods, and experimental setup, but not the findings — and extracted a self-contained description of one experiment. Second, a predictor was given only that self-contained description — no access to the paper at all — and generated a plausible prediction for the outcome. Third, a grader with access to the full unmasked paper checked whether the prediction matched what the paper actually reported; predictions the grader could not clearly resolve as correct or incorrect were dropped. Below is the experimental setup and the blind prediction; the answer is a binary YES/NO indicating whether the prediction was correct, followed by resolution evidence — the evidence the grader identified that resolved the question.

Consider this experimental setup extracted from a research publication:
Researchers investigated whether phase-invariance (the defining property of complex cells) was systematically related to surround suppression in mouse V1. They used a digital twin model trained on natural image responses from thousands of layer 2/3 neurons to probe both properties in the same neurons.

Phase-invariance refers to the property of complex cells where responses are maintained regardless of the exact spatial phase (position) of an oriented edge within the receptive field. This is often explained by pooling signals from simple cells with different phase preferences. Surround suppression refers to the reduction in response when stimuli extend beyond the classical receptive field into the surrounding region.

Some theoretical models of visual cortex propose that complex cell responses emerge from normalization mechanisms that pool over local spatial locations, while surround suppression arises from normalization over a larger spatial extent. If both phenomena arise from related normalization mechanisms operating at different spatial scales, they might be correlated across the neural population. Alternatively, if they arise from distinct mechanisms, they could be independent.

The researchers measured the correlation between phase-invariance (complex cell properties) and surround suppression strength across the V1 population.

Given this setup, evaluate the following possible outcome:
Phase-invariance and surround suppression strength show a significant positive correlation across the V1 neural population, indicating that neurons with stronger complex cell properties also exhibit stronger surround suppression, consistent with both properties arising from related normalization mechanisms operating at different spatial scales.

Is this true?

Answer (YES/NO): NO